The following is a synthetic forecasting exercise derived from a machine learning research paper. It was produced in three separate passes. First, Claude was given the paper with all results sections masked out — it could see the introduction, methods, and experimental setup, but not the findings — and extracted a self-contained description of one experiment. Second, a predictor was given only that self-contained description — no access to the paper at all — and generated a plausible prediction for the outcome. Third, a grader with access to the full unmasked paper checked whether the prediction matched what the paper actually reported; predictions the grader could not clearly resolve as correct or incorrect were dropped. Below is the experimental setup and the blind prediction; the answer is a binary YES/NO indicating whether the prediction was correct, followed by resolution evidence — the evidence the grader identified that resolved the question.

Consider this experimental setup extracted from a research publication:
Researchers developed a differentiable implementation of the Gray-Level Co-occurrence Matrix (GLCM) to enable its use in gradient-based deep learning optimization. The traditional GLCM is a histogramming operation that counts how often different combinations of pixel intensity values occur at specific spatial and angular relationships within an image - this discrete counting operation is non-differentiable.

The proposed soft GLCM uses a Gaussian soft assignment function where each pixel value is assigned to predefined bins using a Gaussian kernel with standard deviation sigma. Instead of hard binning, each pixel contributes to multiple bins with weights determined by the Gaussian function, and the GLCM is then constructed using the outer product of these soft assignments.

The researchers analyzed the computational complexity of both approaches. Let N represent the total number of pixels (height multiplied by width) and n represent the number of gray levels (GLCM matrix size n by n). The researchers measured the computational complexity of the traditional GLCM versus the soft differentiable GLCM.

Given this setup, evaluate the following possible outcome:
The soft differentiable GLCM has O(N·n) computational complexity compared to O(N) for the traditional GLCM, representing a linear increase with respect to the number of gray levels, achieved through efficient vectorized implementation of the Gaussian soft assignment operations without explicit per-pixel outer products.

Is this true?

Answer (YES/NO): NO